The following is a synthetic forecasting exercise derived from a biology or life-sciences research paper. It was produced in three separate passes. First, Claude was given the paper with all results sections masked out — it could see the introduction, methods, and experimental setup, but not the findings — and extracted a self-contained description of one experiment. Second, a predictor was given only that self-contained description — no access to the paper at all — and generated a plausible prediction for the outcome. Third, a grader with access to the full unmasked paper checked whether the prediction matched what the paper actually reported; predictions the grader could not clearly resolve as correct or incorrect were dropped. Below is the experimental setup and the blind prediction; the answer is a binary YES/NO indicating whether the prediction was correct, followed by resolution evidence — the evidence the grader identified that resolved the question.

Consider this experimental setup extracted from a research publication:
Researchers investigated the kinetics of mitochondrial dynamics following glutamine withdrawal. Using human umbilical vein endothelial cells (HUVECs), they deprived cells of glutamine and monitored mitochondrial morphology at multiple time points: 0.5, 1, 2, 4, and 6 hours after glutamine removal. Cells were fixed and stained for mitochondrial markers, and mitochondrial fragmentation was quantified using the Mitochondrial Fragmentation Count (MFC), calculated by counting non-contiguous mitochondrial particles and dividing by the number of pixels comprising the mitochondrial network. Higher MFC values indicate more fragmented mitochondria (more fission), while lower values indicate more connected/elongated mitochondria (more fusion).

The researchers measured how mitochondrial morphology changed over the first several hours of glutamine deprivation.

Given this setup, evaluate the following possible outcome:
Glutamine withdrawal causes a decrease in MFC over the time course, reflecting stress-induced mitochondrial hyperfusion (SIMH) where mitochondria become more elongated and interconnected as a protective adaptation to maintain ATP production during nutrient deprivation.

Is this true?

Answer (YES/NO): NO